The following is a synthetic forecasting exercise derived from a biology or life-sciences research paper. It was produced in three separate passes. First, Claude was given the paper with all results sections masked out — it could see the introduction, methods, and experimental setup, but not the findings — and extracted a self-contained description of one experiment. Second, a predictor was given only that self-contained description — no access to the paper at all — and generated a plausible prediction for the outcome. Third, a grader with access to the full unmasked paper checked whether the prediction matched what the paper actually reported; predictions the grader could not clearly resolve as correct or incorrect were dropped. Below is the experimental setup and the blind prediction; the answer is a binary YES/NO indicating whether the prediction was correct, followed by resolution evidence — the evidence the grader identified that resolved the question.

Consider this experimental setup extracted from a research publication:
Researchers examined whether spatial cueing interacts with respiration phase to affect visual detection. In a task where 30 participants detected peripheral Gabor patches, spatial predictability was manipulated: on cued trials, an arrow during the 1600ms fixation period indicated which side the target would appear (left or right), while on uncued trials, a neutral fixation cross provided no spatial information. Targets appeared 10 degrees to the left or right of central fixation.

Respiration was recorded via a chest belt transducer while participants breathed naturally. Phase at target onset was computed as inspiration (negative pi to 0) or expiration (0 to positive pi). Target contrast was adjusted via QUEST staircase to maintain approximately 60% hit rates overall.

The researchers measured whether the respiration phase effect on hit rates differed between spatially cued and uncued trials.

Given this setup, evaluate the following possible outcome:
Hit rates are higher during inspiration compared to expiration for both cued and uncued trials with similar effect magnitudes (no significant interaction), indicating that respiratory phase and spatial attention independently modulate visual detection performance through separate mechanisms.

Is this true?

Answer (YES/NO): NO